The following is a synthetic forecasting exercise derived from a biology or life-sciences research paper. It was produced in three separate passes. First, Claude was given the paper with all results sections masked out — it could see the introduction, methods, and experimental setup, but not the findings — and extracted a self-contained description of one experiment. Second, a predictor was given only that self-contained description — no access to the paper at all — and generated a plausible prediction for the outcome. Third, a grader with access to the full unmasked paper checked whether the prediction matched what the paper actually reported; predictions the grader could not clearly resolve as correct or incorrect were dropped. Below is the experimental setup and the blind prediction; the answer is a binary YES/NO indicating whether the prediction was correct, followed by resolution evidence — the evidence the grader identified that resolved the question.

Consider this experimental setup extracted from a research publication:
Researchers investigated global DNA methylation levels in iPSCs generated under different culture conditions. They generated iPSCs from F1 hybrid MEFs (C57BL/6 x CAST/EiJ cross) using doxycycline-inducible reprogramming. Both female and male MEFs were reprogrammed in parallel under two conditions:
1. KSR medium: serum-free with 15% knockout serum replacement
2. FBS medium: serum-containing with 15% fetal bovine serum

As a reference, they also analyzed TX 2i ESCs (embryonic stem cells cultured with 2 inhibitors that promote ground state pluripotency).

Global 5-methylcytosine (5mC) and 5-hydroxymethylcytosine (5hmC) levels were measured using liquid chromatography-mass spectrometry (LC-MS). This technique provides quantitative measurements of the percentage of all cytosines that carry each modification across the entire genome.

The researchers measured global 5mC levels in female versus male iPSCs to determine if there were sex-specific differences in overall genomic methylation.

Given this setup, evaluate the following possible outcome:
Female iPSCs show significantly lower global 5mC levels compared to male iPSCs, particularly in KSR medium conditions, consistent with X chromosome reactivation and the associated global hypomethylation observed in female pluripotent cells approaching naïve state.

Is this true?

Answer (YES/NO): NO